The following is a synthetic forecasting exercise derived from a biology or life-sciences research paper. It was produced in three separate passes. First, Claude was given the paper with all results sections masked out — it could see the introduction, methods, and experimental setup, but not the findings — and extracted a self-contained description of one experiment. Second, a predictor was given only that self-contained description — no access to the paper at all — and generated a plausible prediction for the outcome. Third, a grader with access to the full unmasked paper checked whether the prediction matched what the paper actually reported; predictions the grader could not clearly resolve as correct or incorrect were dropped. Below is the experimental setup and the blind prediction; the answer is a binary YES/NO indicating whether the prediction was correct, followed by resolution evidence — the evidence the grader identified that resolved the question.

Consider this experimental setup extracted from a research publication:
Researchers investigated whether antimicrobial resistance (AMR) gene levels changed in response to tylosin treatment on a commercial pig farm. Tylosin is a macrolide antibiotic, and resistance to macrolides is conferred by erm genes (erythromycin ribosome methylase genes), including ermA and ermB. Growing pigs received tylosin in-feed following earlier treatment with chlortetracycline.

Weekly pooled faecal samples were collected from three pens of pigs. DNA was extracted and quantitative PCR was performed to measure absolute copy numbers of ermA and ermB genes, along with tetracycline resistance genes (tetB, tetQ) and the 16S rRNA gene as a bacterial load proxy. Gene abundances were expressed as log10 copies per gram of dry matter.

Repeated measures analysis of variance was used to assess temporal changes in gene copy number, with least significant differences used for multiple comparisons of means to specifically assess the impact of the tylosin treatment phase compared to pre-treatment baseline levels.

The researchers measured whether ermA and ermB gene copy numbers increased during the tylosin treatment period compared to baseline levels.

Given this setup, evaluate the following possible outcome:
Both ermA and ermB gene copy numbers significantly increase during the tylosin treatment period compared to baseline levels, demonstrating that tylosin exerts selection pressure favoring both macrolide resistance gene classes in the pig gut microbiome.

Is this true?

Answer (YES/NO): NO